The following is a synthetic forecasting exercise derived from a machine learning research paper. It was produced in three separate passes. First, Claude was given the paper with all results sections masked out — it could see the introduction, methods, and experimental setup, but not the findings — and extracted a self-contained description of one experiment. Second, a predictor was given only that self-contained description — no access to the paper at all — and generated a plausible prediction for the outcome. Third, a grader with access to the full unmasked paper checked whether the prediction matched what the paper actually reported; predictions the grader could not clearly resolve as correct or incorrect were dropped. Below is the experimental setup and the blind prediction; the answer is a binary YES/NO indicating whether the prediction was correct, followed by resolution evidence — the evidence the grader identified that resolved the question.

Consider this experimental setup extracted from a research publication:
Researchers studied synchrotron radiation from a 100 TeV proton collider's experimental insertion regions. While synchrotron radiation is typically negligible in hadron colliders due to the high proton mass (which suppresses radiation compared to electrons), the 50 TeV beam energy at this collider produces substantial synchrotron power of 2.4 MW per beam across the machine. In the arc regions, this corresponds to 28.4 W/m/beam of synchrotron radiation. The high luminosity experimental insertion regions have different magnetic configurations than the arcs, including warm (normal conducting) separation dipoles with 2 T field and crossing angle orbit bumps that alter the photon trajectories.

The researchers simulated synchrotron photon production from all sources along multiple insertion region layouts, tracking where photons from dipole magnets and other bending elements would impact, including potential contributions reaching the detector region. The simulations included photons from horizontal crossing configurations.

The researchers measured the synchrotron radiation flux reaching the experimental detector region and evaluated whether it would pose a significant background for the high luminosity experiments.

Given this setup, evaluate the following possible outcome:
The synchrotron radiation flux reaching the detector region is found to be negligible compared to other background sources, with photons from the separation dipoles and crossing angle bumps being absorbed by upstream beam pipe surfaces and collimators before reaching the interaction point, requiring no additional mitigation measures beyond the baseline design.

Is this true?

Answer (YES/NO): NO